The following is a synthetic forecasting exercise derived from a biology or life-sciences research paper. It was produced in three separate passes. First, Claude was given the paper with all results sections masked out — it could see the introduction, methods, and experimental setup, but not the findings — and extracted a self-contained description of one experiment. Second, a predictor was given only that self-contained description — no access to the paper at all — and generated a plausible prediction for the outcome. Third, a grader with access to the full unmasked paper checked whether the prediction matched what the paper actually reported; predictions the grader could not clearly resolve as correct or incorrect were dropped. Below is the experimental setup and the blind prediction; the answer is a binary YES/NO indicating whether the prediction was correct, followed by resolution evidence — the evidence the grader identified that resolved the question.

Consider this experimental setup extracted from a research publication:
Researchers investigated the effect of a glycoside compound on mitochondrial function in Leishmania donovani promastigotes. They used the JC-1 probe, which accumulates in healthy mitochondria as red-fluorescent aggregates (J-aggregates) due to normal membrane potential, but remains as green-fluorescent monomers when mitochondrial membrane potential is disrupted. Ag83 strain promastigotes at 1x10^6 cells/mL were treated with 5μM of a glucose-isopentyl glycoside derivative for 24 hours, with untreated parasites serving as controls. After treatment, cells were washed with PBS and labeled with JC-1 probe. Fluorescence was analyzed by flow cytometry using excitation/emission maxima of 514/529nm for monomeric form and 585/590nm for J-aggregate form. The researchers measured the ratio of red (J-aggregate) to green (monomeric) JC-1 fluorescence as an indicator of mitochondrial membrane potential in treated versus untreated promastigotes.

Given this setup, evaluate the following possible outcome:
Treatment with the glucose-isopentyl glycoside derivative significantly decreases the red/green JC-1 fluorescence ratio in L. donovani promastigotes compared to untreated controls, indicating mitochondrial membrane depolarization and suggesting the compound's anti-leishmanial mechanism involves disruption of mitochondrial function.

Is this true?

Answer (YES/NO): YES